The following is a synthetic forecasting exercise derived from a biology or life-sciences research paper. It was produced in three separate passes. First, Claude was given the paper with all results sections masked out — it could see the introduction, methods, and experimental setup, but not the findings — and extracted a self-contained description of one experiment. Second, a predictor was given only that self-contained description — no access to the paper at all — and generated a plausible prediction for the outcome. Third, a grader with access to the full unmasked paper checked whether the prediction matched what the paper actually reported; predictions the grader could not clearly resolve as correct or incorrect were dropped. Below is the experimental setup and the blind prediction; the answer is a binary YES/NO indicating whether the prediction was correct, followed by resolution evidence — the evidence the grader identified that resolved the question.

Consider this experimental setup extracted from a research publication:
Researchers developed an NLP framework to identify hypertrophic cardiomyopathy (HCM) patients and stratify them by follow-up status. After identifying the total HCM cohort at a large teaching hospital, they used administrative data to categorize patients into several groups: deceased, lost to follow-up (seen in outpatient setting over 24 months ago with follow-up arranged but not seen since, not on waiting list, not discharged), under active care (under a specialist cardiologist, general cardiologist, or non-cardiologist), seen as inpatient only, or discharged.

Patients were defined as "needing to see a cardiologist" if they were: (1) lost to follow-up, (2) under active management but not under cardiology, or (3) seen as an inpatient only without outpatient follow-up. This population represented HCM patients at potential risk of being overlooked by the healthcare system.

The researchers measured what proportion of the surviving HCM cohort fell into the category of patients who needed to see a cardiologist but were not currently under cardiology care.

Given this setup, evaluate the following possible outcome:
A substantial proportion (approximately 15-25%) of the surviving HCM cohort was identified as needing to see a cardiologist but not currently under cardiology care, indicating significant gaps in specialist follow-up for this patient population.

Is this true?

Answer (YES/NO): NO